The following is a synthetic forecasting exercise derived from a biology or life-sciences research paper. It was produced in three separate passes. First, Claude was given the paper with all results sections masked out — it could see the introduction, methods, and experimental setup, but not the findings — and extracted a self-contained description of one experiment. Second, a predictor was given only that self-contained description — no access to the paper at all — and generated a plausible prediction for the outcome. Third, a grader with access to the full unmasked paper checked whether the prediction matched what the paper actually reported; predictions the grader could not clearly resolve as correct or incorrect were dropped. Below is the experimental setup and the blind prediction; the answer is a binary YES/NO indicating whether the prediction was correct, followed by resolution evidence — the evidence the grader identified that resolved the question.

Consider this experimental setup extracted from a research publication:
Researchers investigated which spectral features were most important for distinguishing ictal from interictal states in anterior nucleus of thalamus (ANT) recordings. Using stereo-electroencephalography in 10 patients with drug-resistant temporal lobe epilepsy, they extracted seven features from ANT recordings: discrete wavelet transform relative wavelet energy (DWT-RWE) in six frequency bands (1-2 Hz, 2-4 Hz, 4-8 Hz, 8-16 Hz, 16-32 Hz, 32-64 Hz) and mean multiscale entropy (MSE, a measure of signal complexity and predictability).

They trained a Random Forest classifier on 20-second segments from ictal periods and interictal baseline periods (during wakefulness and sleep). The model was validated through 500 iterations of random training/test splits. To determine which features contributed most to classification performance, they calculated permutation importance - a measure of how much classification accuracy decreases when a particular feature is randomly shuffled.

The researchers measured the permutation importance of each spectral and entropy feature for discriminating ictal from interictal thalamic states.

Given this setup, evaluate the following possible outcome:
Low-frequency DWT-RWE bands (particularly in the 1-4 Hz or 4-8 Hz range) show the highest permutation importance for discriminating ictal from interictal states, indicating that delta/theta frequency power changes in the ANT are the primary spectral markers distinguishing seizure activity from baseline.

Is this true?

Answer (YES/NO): NO